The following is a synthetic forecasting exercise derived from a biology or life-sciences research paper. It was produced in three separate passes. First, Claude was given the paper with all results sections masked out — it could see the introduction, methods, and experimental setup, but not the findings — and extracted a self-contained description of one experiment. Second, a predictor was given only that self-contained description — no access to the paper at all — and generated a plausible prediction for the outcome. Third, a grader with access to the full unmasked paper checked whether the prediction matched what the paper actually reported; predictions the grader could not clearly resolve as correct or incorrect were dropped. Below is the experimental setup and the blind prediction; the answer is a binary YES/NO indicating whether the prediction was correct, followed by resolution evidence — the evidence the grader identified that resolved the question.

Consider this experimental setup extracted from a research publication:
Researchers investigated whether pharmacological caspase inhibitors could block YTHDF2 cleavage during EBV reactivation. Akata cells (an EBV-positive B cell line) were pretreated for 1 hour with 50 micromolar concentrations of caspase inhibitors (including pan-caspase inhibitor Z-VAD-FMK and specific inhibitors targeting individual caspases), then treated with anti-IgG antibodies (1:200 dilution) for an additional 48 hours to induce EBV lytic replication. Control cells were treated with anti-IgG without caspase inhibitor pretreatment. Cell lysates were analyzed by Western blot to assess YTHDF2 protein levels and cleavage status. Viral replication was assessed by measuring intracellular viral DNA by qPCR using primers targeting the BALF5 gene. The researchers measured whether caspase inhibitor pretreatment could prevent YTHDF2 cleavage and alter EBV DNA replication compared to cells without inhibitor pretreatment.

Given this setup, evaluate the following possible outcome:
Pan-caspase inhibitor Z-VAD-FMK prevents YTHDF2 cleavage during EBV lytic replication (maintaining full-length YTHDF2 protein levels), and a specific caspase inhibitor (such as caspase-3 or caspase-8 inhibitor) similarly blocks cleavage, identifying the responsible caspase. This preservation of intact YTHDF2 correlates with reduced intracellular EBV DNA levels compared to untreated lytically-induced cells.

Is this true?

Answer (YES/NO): YES